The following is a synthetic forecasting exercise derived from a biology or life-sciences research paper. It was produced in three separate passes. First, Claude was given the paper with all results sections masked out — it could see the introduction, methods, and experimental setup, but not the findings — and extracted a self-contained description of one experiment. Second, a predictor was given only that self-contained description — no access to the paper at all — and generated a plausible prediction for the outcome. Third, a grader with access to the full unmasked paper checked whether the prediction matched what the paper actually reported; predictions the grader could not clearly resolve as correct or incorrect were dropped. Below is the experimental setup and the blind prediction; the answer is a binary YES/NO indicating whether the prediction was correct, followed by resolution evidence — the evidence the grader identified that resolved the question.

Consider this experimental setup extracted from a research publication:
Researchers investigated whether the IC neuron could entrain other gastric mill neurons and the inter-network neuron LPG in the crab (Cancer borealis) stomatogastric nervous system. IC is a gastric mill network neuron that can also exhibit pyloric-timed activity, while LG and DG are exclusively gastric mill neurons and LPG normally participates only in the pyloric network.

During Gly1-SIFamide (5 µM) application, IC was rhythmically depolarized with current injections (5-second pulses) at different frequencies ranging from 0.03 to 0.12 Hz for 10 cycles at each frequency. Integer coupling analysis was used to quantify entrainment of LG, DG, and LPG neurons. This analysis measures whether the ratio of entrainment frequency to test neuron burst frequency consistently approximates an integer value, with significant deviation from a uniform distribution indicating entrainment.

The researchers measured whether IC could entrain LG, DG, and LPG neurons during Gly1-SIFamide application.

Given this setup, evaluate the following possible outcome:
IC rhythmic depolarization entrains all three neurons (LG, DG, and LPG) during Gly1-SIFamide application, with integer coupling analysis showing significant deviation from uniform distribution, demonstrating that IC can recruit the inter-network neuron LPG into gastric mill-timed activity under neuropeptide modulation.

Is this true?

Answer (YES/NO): YES